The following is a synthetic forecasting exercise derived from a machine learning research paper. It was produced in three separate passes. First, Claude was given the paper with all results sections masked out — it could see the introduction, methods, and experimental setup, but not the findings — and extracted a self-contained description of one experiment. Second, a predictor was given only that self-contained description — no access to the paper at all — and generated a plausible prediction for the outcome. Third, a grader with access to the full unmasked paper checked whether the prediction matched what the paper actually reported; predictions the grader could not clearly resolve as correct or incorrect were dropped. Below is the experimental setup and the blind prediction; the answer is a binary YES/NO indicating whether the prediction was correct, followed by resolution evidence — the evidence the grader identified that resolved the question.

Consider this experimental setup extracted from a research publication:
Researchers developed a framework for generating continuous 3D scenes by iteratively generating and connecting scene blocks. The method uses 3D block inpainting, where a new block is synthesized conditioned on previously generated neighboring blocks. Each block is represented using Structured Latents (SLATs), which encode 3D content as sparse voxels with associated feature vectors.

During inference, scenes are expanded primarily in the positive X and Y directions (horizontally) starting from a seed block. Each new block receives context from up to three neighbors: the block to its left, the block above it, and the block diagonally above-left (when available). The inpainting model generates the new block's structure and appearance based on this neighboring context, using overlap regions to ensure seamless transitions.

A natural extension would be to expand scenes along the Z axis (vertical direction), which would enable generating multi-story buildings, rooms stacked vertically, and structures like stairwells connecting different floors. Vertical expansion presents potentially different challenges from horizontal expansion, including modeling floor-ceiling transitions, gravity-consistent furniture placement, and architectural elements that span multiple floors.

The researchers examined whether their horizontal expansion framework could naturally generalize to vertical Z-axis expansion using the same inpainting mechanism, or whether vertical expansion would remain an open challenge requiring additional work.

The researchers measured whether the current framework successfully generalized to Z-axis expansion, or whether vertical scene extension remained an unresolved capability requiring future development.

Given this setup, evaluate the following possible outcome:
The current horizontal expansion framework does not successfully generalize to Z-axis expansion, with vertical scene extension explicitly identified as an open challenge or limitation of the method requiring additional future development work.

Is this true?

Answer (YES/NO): YES